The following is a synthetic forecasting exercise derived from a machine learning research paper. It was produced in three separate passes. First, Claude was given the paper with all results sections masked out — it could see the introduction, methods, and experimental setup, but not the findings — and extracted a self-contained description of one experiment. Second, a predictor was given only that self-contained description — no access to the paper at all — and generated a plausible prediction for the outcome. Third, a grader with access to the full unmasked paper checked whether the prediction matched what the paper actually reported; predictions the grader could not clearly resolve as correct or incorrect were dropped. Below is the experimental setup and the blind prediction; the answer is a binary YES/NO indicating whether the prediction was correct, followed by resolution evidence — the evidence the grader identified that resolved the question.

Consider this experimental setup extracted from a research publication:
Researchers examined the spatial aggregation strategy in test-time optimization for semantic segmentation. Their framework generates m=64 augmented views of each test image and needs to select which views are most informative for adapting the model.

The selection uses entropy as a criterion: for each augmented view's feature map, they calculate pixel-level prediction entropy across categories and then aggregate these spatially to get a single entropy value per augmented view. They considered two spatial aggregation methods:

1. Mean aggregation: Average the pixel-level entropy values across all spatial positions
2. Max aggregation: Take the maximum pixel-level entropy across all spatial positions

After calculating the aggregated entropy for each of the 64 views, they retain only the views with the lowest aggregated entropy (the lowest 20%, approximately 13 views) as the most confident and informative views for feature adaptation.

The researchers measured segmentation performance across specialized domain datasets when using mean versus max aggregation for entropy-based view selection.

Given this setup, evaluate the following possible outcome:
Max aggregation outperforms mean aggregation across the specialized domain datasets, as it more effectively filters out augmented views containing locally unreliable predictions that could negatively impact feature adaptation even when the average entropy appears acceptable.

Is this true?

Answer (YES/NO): NO